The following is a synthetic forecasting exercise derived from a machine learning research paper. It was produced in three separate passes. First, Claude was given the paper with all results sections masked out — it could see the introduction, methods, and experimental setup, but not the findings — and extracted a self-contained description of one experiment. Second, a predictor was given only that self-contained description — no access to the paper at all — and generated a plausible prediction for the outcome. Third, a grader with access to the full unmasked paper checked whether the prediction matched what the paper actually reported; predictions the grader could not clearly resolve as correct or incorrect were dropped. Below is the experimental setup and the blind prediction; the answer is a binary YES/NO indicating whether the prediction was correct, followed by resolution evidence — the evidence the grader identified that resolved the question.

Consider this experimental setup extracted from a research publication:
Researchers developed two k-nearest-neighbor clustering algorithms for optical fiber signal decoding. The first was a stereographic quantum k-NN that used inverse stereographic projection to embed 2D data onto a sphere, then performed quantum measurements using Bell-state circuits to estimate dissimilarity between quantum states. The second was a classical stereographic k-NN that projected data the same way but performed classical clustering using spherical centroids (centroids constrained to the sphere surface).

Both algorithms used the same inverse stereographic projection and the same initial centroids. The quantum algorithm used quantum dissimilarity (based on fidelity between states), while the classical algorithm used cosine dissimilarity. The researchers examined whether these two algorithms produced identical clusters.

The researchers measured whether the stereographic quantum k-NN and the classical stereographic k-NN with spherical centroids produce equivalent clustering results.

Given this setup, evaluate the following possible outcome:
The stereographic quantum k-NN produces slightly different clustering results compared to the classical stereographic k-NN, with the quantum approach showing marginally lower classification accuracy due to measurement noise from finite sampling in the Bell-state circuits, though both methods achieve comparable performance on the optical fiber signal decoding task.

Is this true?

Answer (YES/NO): NO